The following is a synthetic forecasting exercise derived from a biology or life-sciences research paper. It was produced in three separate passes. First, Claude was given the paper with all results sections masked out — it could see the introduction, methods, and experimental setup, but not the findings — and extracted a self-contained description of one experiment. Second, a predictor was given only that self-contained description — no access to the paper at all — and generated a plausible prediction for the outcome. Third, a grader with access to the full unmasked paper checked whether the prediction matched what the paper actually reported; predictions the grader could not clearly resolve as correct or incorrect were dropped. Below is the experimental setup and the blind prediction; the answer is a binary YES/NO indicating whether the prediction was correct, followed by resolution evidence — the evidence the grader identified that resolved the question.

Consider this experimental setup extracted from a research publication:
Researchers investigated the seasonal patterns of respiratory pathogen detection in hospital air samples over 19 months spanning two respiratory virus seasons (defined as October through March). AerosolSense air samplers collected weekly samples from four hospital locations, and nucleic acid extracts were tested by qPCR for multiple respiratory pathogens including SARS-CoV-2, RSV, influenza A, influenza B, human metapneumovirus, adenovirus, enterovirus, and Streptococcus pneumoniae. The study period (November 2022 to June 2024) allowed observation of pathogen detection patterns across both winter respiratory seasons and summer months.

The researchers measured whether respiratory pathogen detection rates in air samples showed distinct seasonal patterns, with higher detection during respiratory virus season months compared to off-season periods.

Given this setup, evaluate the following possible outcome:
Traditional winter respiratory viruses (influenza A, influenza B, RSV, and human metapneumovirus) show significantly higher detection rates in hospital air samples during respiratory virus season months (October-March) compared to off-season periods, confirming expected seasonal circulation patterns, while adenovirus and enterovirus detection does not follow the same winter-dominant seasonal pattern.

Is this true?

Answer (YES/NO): YES